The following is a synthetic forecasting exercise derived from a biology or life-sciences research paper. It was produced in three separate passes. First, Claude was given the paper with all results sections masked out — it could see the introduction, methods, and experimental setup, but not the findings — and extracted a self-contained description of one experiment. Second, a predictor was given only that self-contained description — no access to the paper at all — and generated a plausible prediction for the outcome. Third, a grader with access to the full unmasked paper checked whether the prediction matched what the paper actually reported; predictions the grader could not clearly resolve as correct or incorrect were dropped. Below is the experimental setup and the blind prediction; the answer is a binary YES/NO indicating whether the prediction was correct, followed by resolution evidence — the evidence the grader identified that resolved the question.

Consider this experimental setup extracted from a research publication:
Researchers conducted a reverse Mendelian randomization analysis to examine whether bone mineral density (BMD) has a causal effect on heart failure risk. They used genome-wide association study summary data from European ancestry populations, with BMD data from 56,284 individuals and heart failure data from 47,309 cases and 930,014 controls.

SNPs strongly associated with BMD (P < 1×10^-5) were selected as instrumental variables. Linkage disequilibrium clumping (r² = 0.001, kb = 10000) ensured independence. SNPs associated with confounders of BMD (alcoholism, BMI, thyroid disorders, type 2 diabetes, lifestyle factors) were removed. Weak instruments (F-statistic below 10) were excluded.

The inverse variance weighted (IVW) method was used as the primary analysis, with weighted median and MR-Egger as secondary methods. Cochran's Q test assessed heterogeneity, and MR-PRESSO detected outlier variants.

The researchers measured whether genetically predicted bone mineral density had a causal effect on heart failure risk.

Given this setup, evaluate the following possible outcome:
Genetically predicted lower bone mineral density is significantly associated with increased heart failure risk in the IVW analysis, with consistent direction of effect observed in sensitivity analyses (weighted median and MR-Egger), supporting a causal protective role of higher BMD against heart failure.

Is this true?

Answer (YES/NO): NO